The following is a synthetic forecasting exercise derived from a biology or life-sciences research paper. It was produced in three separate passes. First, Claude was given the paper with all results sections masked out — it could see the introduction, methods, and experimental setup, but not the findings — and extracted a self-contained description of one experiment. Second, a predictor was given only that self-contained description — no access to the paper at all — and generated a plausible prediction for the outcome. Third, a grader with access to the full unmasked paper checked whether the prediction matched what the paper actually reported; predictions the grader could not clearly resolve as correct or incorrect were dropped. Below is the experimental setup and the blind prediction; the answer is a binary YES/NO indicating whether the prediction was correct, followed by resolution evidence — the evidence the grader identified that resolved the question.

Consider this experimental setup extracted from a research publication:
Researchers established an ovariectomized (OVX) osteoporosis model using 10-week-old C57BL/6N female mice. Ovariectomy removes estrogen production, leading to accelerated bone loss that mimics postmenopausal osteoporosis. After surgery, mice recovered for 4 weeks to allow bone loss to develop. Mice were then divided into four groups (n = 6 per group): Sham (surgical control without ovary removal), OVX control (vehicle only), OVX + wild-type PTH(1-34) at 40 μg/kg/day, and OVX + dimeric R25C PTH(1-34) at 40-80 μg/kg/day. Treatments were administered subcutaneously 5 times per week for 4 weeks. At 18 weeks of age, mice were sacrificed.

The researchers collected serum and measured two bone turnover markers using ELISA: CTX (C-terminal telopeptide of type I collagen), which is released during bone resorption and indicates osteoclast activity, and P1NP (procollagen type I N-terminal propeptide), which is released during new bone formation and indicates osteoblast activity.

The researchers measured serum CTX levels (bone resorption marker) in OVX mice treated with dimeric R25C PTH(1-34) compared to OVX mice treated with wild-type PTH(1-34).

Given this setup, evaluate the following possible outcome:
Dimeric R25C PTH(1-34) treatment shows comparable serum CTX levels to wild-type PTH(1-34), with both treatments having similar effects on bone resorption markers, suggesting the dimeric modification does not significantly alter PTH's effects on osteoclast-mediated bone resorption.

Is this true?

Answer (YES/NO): NO